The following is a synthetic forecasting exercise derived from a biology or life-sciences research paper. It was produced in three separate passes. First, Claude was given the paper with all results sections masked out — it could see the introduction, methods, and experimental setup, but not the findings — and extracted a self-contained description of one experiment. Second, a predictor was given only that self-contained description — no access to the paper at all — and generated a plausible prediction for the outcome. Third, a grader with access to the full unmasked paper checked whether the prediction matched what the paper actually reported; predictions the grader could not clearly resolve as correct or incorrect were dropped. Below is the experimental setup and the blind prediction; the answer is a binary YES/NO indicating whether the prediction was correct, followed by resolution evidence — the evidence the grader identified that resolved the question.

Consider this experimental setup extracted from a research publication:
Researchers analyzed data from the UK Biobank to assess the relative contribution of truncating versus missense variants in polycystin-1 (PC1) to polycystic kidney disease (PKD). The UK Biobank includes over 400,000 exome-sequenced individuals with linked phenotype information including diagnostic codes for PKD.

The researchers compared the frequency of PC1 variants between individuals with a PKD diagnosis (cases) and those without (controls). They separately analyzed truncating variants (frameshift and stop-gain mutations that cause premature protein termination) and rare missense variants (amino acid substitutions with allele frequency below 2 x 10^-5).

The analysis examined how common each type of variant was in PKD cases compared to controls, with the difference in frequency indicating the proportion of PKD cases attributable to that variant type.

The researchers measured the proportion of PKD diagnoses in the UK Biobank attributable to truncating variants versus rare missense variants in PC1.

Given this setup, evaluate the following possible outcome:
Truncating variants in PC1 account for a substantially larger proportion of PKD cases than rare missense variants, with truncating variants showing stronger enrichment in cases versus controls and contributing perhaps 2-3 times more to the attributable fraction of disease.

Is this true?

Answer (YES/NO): NO